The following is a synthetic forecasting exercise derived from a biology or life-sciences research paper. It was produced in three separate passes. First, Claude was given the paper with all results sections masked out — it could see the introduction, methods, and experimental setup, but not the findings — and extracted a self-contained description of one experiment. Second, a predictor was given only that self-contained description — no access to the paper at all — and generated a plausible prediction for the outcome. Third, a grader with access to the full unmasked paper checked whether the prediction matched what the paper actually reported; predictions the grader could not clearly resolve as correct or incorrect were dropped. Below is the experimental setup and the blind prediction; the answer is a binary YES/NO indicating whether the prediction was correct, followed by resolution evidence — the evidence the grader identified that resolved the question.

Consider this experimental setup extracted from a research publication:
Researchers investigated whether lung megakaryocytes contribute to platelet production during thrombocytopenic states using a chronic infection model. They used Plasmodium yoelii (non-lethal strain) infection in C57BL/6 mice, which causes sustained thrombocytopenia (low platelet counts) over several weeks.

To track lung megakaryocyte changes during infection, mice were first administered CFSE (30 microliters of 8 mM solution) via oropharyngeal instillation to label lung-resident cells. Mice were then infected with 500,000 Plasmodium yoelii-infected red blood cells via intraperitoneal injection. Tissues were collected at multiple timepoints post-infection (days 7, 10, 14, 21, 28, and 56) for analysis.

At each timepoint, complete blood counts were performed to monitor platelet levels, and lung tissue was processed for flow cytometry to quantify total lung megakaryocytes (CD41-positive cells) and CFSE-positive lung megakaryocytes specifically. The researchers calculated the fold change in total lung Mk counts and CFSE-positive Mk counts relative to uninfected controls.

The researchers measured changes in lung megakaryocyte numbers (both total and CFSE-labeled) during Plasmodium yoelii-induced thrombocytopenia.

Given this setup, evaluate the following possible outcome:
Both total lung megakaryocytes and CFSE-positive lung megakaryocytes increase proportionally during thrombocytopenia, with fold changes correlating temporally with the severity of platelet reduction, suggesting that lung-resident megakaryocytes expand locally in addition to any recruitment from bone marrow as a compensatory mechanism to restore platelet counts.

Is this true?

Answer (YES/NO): NO